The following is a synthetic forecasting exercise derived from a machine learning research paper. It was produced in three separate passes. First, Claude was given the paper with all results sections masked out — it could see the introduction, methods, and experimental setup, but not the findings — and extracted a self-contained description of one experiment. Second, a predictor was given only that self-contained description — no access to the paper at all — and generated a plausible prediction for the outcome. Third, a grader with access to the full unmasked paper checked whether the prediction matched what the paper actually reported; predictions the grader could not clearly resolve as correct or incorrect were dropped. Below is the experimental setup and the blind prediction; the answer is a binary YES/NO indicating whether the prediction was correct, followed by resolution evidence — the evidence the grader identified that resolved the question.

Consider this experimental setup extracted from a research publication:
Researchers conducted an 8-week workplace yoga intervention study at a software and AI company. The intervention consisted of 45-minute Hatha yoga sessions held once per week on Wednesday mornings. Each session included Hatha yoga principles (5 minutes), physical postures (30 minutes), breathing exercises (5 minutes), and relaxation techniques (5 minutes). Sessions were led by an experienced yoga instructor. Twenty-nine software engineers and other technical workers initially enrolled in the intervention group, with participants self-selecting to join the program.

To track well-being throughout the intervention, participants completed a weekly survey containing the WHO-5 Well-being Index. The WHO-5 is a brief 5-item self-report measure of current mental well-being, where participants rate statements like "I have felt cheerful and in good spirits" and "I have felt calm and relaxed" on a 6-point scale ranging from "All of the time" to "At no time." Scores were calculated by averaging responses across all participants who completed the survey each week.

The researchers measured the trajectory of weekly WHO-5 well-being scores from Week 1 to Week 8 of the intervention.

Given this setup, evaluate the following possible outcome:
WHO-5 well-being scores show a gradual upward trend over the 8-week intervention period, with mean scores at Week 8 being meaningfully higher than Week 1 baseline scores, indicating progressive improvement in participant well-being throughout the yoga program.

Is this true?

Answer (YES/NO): NO